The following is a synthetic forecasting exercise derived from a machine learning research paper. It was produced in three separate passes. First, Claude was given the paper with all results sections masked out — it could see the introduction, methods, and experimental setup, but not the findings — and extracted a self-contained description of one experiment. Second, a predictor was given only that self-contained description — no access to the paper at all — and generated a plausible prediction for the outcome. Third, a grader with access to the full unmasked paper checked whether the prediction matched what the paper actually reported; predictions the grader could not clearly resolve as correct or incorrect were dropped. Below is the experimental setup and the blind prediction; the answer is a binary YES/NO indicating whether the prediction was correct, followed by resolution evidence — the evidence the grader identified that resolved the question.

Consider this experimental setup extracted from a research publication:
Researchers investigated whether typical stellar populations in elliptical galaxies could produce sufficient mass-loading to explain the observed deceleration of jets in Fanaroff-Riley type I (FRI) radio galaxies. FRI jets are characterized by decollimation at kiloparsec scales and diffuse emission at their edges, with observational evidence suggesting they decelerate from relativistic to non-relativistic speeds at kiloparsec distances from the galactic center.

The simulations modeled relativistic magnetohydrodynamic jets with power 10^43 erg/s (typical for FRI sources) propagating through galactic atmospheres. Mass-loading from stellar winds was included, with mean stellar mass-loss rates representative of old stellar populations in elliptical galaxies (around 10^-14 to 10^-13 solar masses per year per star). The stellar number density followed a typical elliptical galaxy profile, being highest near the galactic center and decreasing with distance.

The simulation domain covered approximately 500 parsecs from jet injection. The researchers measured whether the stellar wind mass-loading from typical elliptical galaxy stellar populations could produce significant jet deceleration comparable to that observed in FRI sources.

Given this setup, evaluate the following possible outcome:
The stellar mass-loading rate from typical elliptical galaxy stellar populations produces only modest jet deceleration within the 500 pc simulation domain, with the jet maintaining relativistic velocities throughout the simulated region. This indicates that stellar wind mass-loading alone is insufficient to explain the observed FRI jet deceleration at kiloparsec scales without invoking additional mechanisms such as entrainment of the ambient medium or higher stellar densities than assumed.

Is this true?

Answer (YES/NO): YES